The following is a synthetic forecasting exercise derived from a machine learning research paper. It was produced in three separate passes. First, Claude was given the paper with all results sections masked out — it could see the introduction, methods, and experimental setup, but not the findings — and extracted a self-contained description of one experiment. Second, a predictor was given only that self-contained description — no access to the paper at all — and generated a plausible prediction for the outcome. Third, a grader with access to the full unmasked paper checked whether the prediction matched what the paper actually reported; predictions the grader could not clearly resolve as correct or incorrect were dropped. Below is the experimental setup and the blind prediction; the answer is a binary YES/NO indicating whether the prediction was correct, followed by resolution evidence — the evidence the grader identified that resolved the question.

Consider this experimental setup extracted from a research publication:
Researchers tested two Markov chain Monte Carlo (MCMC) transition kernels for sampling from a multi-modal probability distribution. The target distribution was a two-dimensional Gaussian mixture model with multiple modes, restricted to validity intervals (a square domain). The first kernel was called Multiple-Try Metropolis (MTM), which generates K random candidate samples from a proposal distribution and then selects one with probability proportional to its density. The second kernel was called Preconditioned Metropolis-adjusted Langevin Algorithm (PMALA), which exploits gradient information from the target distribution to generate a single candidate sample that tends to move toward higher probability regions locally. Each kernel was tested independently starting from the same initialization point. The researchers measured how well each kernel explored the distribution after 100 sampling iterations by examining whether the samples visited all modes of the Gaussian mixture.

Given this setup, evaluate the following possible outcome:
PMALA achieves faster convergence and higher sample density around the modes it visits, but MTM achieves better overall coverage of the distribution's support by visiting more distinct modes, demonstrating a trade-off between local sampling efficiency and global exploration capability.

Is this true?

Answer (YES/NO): NO